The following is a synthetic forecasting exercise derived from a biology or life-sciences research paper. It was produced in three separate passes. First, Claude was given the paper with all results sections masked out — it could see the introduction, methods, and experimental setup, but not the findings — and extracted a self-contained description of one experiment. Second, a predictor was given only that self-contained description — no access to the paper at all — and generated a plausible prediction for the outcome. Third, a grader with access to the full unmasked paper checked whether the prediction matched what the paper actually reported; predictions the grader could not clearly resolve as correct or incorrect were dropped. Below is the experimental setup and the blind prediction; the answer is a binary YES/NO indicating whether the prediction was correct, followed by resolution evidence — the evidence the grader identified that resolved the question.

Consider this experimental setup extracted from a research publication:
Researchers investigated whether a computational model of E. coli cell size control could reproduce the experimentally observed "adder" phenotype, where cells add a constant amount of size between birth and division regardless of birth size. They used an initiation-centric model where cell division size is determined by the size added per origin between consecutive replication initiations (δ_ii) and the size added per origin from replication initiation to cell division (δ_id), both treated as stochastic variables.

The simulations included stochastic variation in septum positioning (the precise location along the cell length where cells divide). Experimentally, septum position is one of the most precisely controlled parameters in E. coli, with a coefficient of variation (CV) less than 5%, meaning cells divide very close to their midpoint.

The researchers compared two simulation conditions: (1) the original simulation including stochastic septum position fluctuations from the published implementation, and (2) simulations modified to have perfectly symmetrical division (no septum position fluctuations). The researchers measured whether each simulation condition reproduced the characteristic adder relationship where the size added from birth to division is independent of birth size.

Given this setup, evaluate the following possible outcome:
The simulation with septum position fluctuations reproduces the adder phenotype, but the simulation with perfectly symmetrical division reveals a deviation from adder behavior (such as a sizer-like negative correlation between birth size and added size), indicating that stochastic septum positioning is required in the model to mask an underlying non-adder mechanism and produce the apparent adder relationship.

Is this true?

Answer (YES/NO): YES